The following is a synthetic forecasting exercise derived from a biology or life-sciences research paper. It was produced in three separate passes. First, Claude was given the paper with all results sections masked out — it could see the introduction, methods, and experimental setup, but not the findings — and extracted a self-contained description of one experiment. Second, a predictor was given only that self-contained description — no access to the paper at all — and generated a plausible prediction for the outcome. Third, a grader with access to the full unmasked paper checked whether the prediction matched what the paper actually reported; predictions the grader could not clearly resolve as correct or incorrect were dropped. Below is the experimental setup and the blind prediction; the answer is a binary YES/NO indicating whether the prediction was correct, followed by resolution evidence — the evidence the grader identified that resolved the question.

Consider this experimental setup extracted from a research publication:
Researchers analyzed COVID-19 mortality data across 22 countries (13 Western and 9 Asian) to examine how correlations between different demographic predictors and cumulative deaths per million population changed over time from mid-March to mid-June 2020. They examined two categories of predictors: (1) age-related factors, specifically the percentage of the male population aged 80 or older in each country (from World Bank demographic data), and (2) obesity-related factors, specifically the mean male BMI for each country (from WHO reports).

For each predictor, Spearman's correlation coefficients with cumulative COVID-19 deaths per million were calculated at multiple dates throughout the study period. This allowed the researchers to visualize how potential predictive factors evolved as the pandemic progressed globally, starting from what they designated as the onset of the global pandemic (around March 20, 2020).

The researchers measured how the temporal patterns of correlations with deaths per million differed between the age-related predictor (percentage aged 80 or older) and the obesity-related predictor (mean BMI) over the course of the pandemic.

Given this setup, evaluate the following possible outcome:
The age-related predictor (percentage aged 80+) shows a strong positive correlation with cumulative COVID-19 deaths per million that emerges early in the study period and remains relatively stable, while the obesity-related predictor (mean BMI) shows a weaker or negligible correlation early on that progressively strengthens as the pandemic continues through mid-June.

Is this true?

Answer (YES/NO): YES